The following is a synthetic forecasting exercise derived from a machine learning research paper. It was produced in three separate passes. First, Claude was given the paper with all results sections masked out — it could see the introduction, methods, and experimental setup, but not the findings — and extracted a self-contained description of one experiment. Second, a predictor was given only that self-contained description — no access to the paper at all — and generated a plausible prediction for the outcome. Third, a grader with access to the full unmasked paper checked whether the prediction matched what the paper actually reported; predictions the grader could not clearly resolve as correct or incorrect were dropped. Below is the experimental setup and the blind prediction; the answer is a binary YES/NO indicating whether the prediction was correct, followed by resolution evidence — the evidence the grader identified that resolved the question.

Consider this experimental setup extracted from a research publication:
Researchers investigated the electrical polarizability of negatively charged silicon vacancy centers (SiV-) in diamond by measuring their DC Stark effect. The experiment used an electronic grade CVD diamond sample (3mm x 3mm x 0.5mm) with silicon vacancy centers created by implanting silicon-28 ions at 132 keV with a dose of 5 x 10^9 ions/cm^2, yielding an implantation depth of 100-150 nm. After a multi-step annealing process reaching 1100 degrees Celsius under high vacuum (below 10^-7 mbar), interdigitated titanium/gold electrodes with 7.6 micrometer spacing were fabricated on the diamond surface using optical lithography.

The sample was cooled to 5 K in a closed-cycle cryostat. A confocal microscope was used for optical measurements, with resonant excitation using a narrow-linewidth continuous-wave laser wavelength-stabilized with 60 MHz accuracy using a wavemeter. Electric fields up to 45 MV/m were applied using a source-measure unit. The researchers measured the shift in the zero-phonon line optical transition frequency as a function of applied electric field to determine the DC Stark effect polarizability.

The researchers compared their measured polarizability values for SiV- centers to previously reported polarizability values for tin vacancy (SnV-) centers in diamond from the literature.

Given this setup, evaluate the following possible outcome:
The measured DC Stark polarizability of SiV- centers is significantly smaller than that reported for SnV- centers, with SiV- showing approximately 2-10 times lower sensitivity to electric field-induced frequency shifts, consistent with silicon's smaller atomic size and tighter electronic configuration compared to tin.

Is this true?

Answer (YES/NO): NO